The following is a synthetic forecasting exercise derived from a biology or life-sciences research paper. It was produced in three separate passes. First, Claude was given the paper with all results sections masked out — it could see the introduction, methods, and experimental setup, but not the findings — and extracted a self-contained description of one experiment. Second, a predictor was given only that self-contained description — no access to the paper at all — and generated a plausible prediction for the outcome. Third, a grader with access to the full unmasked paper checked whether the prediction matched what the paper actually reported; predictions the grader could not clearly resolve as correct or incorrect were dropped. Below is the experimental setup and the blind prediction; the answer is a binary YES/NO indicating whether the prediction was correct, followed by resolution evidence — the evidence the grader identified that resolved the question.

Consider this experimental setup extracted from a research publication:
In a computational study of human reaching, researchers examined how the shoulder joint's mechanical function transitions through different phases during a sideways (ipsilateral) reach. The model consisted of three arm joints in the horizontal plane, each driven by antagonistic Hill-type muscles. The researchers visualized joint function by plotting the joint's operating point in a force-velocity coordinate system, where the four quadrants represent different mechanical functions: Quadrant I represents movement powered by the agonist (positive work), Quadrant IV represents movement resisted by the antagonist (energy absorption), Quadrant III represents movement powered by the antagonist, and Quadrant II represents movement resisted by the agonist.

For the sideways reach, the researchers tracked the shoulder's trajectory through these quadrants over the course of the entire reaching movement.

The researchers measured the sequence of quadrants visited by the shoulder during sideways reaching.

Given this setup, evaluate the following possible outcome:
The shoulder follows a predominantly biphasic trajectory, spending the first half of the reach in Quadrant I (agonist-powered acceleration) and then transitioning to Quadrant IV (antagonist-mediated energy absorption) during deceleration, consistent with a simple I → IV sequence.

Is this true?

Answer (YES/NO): NO